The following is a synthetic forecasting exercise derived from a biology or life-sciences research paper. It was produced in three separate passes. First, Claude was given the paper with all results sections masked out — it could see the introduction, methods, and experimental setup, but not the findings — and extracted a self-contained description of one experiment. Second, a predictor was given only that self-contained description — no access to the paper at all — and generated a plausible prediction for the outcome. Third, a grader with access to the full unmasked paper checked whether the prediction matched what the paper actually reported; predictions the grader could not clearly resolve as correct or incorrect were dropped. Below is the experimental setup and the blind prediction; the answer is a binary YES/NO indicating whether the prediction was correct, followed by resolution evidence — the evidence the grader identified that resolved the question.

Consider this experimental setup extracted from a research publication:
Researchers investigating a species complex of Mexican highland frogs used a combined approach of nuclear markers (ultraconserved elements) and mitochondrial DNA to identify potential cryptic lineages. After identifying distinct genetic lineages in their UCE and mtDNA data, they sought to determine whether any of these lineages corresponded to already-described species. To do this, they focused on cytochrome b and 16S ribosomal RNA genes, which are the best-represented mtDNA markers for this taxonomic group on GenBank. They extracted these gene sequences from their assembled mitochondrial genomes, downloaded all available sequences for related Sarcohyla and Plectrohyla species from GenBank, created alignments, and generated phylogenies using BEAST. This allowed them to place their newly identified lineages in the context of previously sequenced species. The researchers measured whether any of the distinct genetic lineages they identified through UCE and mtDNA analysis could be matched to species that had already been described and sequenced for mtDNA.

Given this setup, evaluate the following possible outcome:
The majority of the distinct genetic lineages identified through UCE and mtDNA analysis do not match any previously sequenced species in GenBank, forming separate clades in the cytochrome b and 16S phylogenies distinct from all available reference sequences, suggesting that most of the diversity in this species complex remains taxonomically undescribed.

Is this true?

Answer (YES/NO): YES